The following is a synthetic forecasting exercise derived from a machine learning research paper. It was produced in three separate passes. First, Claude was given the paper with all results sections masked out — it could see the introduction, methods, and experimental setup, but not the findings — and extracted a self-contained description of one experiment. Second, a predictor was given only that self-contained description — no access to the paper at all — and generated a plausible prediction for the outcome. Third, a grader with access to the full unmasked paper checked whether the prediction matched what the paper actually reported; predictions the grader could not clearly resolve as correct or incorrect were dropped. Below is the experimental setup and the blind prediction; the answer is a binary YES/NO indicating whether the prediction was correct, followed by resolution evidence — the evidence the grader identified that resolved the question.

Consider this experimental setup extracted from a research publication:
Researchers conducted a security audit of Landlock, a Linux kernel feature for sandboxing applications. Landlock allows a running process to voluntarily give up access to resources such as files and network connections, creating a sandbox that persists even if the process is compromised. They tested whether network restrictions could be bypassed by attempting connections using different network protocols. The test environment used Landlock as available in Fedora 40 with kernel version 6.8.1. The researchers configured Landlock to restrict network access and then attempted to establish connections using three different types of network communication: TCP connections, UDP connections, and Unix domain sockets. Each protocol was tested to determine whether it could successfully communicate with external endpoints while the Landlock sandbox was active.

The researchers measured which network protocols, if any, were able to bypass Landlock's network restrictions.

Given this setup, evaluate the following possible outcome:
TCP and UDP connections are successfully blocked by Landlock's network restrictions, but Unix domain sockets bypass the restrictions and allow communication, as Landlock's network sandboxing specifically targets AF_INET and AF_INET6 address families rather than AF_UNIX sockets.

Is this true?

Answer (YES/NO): NO